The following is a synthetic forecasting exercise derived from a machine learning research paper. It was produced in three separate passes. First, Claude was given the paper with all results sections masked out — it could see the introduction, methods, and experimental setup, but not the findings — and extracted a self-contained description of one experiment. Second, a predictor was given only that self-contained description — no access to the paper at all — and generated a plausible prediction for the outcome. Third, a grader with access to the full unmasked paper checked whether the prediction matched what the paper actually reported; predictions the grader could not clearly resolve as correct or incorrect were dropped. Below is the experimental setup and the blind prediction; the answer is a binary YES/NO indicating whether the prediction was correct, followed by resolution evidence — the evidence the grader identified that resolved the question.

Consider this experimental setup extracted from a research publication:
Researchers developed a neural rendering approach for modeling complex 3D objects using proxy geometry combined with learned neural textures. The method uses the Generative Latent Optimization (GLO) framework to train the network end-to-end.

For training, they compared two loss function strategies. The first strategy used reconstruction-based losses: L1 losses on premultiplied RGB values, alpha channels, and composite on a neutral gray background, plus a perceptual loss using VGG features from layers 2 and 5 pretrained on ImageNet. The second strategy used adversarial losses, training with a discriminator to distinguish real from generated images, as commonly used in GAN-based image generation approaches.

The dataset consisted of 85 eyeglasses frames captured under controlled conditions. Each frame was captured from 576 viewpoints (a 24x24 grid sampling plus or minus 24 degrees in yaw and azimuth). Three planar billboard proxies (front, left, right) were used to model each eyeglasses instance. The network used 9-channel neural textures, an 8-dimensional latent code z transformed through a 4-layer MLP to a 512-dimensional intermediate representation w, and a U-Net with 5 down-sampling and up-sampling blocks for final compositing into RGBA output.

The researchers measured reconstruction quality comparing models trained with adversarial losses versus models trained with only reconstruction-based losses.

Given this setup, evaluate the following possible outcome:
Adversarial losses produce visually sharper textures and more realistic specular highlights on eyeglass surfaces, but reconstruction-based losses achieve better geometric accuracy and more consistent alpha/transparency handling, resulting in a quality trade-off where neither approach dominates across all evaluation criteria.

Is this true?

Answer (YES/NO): NO